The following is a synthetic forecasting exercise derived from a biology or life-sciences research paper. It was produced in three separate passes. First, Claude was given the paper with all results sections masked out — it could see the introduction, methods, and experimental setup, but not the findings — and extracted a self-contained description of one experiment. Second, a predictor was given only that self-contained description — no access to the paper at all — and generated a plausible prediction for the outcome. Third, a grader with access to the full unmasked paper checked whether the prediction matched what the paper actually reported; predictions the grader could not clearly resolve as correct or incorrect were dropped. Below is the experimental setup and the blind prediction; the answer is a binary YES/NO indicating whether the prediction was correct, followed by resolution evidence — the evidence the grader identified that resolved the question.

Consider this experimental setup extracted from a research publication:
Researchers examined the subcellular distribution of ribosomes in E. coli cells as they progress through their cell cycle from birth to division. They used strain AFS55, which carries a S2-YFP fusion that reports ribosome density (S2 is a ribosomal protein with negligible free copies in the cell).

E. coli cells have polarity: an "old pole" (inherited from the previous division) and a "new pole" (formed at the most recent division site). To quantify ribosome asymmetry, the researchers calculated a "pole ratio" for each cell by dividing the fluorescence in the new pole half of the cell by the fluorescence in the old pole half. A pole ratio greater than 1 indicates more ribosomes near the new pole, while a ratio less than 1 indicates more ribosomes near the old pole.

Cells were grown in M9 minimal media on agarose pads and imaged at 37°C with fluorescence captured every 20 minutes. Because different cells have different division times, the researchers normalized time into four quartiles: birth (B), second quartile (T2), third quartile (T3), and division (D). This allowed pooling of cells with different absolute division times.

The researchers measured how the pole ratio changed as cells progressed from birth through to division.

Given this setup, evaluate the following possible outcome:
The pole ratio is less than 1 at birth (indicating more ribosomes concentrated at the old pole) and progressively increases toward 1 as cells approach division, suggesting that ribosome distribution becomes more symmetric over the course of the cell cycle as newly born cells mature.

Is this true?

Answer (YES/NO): NO